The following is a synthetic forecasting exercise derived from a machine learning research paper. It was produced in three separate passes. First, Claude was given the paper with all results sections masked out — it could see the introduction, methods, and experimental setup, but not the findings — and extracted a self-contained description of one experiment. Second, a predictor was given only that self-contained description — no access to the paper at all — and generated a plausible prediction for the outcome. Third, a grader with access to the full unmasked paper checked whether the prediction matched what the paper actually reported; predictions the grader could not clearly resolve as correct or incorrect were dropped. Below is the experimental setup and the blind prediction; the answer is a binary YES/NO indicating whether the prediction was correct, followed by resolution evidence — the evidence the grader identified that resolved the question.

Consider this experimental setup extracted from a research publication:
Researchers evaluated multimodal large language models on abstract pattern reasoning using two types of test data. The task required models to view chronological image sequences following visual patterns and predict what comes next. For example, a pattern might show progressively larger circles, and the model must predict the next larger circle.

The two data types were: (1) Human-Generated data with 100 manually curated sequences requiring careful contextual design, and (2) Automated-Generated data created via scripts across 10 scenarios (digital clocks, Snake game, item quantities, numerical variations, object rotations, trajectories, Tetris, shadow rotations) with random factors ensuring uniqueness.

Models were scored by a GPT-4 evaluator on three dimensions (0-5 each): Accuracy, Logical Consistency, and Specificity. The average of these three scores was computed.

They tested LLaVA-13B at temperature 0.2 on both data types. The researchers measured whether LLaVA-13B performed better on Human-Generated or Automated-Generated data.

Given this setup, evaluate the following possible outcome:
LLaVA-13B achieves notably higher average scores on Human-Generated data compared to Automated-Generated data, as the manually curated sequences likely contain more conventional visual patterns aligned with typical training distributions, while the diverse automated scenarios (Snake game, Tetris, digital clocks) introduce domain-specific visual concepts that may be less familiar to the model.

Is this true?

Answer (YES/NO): YES